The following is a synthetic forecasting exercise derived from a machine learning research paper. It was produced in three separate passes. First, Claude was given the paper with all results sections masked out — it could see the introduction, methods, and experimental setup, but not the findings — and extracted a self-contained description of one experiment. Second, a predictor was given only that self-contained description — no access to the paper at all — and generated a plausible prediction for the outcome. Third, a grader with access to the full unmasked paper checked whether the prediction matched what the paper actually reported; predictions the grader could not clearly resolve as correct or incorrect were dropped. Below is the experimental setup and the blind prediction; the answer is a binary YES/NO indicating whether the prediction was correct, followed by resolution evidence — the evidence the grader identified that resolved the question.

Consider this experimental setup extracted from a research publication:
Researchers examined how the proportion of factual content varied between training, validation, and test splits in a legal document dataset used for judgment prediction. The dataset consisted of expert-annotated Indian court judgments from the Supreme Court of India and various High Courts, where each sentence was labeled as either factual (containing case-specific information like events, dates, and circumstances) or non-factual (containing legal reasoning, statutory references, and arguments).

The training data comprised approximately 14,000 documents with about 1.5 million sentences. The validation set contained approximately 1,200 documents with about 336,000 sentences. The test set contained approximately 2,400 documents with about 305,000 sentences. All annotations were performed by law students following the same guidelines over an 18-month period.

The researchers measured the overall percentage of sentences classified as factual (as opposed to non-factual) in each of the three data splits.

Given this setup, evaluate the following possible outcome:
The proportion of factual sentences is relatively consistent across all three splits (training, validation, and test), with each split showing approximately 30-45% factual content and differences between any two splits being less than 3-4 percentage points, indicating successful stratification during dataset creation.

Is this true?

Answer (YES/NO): NO